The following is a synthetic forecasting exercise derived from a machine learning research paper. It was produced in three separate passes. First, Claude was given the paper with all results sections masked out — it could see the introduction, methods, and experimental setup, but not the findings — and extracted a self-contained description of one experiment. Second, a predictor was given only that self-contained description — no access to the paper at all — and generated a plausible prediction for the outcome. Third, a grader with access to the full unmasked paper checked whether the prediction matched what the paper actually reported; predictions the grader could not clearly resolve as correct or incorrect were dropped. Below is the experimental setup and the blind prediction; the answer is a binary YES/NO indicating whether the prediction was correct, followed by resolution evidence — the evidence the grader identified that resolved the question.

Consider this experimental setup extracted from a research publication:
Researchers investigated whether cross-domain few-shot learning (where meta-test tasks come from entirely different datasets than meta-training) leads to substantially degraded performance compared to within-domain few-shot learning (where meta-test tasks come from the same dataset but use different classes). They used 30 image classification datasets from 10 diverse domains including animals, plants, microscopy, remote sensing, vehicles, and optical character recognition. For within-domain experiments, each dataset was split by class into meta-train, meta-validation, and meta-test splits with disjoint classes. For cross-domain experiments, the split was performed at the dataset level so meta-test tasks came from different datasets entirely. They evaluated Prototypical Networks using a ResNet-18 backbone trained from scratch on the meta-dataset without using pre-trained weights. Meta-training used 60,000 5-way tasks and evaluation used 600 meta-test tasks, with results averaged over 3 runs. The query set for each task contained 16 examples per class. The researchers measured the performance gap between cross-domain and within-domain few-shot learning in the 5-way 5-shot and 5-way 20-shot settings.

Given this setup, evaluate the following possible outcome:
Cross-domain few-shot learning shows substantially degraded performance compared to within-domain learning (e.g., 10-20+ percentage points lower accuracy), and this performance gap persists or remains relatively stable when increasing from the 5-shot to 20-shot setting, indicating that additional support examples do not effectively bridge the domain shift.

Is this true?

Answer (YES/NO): NO